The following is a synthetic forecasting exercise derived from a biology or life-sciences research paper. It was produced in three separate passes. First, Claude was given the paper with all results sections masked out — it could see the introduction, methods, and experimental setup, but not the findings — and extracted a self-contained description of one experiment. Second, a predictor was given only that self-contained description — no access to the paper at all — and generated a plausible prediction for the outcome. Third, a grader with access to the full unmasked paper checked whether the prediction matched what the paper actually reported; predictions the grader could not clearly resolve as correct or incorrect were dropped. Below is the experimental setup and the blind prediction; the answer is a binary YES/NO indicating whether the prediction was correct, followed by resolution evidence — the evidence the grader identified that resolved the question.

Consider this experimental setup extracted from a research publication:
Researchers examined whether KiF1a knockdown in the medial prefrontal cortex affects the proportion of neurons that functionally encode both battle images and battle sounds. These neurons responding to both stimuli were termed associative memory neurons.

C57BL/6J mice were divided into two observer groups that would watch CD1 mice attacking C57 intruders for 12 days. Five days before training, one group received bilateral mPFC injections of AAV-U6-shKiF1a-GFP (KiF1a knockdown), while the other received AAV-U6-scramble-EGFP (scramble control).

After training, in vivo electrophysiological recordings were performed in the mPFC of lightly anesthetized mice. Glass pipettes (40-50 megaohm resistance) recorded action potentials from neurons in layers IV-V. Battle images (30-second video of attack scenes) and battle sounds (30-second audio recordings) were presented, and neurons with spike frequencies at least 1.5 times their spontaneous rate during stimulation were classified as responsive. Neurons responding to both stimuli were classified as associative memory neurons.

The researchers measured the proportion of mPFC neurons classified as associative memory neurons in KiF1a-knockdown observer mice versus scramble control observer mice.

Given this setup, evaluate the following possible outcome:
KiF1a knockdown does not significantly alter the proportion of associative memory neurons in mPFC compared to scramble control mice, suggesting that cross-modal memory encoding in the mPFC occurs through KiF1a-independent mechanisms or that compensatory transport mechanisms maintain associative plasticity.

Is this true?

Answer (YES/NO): NO